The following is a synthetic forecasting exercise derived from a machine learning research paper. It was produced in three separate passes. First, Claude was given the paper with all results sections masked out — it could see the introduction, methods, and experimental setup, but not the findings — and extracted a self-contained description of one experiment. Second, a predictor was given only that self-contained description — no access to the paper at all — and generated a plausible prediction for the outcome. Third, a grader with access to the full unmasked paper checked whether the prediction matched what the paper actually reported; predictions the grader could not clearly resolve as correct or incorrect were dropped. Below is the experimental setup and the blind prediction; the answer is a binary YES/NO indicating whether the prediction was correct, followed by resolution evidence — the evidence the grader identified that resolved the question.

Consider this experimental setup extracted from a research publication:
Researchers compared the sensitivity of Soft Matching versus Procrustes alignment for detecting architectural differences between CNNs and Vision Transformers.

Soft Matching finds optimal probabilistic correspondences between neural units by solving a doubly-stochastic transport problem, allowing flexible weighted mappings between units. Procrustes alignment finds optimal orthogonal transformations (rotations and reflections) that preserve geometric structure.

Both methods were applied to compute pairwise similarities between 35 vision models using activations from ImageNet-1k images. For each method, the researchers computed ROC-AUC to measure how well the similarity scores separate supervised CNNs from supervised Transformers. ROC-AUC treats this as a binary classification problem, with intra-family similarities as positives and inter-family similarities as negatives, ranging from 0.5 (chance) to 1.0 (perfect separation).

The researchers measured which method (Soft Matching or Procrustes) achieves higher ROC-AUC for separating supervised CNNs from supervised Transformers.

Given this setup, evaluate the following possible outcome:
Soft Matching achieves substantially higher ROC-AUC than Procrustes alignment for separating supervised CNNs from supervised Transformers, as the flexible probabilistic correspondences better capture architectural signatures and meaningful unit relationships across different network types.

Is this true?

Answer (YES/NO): NO